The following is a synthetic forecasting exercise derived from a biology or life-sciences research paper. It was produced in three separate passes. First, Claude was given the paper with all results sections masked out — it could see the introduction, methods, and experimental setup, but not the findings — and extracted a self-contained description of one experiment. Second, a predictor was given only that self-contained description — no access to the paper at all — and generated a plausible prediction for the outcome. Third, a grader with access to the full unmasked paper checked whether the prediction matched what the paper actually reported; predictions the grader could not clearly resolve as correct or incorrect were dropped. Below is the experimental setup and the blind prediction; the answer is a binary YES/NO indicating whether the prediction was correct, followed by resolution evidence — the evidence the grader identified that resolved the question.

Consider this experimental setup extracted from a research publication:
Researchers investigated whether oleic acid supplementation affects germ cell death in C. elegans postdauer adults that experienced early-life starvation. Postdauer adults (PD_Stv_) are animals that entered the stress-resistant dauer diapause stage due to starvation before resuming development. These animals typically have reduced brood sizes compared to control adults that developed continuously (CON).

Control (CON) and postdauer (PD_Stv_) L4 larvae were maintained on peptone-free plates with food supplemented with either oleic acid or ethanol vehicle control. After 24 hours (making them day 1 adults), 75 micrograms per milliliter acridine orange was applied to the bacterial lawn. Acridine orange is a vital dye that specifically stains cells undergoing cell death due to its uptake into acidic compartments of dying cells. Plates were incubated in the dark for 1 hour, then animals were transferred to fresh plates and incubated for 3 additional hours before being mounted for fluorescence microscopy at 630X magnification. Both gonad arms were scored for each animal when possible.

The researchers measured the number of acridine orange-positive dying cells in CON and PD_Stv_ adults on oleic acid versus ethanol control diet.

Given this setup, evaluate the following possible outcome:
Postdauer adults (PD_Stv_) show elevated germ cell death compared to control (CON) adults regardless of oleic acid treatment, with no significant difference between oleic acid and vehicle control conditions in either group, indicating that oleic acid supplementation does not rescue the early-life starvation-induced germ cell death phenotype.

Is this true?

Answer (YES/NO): NO